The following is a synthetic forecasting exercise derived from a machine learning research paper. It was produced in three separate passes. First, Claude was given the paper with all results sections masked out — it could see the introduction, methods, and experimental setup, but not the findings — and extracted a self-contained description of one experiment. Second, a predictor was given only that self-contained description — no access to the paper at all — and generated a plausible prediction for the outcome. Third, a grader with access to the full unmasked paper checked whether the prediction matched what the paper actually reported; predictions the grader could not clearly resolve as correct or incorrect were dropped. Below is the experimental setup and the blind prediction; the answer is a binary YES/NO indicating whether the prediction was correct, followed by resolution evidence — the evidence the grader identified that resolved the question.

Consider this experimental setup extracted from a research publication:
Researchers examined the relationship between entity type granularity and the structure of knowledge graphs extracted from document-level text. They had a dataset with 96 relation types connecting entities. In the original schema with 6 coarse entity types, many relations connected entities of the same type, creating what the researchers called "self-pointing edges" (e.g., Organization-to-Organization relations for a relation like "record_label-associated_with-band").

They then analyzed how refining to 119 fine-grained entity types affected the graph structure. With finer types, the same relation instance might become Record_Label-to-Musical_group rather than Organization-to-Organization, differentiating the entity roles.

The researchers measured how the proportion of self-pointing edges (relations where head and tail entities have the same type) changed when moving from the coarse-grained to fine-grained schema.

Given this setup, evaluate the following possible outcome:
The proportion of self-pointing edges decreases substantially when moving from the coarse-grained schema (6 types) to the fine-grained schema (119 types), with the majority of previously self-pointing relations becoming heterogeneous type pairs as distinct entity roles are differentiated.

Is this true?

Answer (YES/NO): YES